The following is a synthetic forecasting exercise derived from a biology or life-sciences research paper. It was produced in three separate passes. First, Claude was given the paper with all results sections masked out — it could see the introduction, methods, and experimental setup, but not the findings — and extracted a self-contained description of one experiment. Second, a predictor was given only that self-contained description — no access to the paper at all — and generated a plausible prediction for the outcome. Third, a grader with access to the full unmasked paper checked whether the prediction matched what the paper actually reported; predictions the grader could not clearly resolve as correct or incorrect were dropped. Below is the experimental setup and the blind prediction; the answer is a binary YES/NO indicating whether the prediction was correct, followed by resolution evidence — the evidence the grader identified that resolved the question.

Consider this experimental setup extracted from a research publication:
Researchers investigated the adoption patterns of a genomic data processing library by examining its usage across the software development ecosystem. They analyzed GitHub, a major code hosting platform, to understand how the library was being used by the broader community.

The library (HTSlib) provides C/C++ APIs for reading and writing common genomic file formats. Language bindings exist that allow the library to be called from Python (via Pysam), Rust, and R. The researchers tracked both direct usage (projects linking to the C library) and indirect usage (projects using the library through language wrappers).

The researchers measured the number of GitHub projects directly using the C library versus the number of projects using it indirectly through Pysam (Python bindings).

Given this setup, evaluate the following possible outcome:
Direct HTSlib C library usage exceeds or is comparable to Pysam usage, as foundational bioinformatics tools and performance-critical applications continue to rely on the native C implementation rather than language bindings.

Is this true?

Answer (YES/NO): NO